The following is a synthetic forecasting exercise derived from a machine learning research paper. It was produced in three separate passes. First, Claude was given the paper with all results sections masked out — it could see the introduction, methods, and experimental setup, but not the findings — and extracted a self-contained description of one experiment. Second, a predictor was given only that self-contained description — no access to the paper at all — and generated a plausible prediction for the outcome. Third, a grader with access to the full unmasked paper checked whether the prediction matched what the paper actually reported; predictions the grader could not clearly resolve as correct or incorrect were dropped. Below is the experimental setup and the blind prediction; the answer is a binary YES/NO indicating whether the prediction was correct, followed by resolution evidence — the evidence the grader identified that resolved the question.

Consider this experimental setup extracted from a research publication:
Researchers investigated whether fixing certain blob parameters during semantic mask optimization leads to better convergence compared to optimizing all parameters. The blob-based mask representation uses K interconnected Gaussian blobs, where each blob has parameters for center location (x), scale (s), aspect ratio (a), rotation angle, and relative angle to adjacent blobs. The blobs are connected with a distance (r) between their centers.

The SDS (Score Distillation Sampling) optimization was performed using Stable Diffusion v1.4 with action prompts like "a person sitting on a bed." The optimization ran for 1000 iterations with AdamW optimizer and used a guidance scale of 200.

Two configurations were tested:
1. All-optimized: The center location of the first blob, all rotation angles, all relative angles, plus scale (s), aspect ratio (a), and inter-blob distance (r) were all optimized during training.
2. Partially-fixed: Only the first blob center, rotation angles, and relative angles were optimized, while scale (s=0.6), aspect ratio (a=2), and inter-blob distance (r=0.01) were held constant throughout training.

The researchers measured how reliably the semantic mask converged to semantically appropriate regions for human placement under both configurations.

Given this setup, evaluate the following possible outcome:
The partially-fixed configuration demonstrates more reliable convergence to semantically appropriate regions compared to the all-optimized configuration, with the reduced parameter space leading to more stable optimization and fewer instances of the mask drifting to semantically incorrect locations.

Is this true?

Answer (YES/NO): NO